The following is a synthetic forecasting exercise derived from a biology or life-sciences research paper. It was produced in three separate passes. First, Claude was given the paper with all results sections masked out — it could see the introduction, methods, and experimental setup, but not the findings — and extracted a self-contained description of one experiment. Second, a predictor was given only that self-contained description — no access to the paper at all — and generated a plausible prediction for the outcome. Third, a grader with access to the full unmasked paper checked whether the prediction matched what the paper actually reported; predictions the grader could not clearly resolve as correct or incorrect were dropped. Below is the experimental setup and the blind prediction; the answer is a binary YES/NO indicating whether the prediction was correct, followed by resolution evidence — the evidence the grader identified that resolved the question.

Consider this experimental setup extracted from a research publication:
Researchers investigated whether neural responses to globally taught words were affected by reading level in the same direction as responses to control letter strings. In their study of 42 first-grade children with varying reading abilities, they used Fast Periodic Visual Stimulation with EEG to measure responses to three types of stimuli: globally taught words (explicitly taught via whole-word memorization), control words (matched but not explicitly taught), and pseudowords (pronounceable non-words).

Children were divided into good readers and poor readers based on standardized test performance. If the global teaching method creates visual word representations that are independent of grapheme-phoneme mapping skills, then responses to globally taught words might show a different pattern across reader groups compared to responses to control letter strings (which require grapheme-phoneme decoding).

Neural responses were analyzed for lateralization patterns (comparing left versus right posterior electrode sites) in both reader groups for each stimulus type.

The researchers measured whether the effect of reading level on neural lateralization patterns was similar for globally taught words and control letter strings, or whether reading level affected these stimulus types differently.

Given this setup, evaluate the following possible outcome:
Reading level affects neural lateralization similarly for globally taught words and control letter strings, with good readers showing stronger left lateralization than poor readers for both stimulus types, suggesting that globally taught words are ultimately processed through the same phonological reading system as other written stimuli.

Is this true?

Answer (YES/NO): NO